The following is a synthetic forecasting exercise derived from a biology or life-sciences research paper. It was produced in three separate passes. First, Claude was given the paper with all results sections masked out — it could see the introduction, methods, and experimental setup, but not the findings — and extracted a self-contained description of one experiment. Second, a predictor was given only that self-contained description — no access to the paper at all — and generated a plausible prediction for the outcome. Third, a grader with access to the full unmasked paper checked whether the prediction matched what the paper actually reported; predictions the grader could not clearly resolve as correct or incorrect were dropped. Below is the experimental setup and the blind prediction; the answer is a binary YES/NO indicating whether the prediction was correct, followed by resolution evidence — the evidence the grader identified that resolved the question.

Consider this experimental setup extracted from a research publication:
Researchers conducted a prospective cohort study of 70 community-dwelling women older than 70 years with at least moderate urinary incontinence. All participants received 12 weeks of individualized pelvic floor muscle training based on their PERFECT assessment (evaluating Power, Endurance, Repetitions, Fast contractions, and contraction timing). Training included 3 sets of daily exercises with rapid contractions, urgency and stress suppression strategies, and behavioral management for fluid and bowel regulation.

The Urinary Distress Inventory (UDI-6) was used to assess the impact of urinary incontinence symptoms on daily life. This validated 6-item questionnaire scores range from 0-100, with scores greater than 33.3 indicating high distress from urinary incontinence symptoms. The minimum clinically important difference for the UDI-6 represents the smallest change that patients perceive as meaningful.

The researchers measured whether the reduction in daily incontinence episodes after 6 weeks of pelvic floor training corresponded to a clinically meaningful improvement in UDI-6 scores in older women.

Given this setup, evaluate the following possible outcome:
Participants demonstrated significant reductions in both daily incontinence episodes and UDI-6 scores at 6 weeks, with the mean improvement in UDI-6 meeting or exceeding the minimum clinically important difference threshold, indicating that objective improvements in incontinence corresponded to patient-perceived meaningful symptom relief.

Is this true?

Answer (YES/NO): NO